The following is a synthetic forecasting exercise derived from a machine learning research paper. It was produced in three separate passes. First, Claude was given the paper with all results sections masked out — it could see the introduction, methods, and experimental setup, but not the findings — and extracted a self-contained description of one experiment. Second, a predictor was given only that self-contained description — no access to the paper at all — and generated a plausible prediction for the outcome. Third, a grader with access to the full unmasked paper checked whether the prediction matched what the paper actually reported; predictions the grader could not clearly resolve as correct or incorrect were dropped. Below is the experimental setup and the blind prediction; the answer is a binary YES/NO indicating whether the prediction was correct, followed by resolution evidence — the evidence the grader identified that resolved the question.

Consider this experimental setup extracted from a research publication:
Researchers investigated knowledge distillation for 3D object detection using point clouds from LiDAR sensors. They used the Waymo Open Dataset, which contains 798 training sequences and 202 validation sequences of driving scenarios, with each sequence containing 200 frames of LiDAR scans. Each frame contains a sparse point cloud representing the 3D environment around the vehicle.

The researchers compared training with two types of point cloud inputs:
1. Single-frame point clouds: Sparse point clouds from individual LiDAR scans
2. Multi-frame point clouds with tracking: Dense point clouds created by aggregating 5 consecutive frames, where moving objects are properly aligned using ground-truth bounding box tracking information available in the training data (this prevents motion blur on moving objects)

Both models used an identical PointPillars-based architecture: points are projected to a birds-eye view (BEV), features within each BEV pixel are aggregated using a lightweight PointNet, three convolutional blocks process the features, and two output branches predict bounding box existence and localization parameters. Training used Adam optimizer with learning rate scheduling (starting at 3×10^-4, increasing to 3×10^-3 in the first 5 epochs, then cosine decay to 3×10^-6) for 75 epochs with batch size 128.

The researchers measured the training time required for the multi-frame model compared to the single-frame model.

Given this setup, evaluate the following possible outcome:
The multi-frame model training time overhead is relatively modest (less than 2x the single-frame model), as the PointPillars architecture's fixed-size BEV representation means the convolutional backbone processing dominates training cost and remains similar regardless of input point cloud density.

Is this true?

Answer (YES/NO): NO